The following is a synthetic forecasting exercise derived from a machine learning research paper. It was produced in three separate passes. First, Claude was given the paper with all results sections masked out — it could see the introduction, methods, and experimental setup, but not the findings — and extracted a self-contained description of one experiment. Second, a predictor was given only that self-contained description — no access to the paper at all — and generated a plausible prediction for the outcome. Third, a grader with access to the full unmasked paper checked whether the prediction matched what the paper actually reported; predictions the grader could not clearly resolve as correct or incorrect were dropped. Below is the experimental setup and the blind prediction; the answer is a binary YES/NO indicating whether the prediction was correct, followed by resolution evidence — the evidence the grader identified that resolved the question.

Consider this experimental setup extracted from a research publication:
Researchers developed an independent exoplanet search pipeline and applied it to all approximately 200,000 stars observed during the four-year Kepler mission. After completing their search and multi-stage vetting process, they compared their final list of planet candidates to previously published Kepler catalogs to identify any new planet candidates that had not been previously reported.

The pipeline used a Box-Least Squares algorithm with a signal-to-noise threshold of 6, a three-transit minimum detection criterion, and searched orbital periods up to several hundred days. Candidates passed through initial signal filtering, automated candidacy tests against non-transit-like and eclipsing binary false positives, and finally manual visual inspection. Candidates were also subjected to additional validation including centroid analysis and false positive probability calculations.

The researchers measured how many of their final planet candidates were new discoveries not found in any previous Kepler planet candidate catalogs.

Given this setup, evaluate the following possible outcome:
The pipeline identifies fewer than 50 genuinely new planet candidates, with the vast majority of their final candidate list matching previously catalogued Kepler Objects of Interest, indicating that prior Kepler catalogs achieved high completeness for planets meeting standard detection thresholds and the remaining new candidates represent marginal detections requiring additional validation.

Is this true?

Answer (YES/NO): YES